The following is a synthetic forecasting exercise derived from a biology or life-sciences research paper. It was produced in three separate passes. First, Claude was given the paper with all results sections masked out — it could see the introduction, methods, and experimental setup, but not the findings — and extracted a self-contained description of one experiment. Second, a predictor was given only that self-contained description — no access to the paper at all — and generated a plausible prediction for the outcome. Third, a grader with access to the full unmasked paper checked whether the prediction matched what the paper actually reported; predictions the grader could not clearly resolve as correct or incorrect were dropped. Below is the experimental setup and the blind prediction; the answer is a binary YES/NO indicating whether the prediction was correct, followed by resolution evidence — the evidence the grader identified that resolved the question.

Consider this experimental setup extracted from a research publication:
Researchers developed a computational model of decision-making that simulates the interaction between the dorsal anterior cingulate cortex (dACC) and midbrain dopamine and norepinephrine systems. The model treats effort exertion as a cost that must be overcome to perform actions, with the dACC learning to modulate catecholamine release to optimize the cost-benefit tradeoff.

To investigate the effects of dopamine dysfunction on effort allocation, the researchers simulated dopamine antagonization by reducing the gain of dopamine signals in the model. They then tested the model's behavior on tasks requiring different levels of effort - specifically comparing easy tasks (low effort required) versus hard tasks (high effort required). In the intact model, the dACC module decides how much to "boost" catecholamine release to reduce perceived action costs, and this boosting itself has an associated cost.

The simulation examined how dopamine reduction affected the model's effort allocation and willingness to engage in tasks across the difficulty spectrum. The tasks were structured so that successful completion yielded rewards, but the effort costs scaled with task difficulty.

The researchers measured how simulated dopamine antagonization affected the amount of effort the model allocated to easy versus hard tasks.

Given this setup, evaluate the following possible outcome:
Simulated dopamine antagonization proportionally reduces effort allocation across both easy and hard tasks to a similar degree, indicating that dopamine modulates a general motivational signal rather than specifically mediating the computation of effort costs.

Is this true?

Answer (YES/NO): NO